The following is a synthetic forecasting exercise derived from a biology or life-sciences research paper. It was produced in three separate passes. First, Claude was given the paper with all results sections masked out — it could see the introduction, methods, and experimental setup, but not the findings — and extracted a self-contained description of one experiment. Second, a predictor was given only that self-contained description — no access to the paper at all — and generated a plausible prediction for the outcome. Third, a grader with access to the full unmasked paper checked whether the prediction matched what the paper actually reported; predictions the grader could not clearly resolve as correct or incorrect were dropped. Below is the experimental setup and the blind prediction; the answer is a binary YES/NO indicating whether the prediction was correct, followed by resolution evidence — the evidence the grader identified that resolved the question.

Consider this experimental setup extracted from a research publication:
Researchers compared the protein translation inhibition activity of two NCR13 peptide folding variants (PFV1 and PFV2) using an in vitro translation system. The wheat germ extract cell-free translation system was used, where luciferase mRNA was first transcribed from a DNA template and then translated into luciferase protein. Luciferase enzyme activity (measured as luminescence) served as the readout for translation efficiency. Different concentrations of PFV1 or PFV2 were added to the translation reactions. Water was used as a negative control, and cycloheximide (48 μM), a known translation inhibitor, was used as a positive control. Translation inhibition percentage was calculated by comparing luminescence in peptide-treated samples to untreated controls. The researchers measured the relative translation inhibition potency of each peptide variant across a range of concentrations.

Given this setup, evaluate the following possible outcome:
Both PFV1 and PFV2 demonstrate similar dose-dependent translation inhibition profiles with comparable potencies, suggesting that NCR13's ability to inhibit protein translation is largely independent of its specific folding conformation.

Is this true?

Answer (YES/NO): NO